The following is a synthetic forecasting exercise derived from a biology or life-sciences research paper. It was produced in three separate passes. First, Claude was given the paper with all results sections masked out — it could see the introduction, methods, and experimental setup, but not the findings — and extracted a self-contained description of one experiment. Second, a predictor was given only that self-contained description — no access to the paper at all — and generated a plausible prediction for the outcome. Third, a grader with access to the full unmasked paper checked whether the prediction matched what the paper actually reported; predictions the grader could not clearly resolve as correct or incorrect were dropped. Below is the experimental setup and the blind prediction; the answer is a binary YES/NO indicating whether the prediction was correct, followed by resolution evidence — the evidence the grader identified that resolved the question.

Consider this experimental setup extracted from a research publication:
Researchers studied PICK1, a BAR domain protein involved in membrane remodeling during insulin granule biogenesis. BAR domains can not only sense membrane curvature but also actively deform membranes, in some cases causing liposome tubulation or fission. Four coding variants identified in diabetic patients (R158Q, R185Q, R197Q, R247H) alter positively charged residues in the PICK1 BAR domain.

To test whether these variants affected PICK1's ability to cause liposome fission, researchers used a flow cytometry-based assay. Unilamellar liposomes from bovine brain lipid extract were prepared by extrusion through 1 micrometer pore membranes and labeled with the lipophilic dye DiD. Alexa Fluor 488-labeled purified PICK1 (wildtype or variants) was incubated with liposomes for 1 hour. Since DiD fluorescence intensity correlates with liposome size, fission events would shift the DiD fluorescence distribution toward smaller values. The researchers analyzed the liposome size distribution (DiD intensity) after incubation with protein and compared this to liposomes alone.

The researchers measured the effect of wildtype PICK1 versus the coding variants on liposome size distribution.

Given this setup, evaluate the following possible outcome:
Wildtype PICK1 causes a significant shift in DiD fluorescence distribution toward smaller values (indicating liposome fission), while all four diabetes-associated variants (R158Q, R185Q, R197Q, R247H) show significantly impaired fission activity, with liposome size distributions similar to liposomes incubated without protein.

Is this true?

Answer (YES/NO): NO